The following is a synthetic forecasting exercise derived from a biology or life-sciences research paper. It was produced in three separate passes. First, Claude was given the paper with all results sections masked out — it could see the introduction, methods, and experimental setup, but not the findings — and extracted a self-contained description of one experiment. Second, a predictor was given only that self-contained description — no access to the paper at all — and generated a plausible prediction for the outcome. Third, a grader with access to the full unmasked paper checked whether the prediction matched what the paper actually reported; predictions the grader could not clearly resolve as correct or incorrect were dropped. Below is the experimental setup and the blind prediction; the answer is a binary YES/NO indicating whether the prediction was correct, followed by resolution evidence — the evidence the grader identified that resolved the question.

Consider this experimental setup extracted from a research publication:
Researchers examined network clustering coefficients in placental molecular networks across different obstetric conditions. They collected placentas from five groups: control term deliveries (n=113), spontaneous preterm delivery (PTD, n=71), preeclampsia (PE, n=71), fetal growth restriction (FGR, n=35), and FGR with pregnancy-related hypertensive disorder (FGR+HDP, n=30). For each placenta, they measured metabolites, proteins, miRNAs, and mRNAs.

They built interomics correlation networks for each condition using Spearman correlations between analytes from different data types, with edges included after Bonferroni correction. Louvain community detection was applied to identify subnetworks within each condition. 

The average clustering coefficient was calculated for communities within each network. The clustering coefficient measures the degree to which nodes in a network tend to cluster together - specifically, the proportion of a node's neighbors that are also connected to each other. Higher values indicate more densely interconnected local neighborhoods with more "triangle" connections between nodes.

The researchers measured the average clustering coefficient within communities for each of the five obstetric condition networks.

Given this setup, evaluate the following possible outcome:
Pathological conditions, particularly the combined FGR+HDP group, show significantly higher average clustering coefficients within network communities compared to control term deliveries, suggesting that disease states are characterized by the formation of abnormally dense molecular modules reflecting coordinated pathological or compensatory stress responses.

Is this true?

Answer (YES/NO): NO